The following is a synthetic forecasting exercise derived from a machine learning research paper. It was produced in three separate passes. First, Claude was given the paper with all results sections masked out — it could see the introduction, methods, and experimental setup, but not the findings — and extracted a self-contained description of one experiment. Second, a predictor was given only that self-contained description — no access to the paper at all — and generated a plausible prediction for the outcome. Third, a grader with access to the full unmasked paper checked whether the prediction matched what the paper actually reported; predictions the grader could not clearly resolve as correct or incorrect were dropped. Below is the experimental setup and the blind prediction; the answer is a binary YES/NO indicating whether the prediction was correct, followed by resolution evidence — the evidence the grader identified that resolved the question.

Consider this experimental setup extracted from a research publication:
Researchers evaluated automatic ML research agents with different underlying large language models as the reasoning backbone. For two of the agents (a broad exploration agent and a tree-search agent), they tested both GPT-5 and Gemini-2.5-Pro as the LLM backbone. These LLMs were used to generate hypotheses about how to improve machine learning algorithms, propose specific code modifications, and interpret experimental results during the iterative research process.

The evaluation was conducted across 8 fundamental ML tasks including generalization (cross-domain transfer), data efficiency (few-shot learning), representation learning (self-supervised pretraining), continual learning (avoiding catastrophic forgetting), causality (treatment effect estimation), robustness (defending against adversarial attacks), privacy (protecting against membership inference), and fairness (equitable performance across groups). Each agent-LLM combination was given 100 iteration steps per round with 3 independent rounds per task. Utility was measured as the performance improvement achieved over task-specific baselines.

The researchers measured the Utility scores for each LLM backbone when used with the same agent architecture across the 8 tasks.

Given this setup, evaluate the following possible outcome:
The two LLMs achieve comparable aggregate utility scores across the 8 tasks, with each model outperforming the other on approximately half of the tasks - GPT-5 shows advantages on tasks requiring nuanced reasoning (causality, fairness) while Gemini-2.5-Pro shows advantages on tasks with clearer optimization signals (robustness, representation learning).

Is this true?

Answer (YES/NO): NO